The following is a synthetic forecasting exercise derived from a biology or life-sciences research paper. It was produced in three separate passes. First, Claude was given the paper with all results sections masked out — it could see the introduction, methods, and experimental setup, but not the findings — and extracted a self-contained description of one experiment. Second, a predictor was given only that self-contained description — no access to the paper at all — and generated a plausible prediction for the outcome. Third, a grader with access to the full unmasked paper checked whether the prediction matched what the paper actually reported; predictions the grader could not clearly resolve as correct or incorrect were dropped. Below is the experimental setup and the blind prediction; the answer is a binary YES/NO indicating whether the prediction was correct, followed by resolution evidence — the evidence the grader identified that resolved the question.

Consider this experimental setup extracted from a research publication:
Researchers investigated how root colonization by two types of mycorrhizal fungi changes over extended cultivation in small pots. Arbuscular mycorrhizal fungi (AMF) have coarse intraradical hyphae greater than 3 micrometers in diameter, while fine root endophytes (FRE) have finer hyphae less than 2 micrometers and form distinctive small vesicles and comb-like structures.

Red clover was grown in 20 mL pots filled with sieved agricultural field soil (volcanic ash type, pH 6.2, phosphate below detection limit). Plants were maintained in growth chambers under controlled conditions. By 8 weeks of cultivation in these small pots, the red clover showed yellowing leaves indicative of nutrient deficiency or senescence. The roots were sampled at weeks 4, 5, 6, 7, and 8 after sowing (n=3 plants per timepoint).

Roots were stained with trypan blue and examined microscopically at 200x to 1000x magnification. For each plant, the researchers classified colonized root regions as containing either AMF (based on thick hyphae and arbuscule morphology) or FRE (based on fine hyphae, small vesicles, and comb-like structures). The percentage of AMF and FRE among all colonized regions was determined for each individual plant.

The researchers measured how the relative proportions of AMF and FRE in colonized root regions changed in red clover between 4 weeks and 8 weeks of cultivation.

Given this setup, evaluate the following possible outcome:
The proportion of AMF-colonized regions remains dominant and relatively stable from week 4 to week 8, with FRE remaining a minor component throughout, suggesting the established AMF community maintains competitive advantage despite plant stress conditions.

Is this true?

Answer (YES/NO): NO